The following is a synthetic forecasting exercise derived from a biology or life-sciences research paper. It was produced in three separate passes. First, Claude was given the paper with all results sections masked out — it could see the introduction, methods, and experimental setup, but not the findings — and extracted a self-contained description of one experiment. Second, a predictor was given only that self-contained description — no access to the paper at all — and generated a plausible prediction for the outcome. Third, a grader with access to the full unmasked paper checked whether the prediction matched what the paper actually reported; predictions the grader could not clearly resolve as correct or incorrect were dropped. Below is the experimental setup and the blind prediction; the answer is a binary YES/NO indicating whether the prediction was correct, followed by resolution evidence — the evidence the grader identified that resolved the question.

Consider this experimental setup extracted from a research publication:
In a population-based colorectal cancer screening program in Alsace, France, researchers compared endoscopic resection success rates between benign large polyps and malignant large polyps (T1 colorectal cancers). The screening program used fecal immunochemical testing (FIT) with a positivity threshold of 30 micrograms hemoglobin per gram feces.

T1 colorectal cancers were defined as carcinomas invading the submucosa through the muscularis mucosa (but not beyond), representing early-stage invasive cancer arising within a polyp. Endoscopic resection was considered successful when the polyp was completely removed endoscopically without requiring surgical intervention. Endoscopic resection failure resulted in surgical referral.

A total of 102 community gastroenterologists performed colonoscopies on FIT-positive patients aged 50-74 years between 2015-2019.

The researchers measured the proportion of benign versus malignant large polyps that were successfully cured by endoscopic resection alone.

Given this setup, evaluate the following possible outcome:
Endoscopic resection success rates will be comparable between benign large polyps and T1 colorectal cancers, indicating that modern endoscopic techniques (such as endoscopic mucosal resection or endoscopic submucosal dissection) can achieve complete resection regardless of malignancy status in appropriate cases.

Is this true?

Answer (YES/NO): NO